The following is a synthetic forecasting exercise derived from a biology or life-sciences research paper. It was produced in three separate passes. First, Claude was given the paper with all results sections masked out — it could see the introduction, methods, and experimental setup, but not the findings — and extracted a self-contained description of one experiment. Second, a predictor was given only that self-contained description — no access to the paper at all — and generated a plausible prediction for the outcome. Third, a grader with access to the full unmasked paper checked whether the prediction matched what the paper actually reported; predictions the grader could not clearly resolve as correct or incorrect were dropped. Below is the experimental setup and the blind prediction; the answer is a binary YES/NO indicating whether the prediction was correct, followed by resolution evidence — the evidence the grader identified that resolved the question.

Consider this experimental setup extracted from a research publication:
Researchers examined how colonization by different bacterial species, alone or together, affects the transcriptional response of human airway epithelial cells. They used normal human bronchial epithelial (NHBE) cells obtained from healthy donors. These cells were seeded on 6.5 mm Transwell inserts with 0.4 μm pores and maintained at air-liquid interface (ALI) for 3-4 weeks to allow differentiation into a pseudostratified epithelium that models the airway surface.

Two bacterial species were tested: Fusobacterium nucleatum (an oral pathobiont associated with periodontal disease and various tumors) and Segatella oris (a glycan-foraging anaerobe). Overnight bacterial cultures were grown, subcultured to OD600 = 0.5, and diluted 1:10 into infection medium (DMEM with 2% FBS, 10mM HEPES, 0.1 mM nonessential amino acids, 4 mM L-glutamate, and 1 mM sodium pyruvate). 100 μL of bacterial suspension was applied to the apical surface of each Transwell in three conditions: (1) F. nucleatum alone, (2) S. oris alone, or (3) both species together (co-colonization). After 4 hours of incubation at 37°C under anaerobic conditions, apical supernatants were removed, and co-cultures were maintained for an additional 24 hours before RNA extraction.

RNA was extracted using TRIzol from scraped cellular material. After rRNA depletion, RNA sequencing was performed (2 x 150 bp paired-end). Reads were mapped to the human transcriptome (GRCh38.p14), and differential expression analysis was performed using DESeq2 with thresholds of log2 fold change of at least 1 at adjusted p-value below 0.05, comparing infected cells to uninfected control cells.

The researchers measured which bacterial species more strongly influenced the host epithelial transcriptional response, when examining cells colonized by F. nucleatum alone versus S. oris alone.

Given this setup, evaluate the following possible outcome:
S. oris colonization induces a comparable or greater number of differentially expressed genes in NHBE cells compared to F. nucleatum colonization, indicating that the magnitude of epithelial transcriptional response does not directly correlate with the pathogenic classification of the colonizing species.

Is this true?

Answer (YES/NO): NO